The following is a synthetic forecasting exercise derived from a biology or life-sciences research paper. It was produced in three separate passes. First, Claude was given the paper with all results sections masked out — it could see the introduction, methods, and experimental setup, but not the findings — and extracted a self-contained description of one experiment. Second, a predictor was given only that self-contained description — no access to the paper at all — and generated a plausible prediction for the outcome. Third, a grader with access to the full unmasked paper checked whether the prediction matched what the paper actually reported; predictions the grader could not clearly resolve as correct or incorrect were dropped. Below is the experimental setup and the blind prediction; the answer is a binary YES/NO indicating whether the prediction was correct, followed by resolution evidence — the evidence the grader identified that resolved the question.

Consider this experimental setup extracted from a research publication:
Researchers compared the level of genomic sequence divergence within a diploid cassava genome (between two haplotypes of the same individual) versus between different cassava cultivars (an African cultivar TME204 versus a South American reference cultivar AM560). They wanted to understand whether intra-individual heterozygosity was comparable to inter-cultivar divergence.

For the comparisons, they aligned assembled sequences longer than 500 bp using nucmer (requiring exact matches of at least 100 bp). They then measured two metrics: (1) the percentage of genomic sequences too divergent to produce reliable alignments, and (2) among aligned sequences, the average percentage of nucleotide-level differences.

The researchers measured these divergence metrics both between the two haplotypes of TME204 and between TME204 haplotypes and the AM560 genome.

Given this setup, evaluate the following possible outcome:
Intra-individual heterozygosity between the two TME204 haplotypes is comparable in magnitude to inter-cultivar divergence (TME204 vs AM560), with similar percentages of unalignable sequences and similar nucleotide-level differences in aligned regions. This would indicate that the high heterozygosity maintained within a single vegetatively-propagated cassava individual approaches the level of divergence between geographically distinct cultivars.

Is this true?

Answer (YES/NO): YES